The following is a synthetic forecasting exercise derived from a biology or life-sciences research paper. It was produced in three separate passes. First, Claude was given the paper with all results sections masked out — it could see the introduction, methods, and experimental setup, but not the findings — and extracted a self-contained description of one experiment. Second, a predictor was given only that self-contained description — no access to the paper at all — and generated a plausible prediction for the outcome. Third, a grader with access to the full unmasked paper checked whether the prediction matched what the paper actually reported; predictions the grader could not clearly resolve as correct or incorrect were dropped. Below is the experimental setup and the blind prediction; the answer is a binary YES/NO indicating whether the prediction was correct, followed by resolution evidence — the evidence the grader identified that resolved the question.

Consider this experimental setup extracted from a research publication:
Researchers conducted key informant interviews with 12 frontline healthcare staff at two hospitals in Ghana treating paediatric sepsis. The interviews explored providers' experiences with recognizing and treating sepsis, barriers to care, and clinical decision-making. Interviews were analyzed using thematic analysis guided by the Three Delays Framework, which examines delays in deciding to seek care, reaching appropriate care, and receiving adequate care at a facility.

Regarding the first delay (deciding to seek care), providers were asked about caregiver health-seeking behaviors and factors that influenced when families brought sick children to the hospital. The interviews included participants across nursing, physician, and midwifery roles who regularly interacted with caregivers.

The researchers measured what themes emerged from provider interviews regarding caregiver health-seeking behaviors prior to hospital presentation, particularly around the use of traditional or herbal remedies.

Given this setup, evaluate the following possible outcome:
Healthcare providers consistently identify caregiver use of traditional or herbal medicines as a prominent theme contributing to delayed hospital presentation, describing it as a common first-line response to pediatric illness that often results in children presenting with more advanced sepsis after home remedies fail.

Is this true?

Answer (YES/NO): YES